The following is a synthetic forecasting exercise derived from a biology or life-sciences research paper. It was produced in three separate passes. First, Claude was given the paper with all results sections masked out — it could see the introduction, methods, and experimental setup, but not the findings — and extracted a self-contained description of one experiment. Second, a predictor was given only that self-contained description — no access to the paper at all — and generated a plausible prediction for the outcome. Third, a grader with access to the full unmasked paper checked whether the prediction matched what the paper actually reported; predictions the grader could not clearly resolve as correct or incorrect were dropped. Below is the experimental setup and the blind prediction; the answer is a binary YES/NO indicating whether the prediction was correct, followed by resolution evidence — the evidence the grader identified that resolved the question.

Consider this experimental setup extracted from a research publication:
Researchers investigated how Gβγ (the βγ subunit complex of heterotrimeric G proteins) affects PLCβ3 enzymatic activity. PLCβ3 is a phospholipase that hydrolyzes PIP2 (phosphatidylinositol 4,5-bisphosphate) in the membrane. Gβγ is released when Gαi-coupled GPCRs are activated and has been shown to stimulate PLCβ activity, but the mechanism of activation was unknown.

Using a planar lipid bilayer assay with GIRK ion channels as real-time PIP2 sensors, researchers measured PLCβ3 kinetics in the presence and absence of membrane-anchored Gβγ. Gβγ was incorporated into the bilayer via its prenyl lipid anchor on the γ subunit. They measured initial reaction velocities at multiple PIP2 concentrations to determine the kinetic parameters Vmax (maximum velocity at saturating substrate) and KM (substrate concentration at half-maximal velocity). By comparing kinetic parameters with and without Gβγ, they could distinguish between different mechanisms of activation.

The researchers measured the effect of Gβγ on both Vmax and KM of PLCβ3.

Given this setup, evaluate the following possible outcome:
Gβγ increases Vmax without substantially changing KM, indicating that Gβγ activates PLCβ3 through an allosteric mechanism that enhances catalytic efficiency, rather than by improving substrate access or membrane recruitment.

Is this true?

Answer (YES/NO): NO